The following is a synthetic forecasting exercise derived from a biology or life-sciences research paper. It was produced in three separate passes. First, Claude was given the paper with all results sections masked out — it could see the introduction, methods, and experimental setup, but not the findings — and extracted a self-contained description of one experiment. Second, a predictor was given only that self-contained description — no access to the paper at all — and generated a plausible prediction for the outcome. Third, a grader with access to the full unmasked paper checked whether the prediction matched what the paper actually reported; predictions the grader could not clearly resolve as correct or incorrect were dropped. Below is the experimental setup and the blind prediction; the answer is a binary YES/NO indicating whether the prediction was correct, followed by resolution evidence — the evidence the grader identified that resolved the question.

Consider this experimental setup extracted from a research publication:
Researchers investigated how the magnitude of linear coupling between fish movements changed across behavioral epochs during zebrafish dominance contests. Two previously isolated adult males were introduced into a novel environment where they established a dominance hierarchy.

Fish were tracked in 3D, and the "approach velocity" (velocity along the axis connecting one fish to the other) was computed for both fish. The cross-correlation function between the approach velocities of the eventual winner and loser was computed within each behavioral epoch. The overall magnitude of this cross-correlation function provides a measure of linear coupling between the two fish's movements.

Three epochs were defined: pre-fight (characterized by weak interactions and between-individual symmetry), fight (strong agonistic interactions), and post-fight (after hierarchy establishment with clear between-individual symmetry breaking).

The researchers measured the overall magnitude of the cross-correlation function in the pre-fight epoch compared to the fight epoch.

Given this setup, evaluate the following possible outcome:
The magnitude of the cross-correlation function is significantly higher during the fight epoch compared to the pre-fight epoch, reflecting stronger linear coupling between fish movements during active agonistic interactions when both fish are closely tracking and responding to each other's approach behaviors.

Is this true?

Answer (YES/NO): YES